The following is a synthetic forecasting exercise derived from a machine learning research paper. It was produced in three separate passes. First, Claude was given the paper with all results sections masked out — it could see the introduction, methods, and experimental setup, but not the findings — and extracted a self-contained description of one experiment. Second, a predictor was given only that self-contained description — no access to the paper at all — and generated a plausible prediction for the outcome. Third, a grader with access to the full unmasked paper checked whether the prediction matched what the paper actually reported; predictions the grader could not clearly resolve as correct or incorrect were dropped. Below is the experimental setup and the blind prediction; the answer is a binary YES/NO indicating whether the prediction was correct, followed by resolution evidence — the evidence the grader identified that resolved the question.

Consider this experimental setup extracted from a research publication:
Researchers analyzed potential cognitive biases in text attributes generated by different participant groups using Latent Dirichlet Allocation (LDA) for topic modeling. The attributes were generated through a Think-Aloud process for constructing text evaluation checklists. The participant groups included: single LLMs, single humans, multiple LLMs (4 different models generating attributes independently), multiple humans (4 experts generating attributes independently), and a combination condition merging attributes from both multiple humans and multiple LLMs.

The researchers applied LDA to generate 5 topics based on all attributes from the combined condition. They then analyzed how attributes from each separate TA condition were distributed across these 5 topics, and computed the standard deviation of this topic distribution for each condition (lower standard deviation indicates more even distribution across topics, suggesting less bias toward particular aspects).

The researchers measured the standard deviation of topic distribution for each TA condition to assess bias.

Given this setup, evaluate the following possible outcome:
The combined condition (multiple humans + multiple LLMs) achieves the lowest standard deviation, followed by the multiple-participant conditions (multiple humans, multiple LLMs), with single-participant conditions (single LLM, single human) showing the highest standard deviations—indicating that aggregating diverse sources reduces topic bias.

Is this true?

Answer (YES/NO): YES